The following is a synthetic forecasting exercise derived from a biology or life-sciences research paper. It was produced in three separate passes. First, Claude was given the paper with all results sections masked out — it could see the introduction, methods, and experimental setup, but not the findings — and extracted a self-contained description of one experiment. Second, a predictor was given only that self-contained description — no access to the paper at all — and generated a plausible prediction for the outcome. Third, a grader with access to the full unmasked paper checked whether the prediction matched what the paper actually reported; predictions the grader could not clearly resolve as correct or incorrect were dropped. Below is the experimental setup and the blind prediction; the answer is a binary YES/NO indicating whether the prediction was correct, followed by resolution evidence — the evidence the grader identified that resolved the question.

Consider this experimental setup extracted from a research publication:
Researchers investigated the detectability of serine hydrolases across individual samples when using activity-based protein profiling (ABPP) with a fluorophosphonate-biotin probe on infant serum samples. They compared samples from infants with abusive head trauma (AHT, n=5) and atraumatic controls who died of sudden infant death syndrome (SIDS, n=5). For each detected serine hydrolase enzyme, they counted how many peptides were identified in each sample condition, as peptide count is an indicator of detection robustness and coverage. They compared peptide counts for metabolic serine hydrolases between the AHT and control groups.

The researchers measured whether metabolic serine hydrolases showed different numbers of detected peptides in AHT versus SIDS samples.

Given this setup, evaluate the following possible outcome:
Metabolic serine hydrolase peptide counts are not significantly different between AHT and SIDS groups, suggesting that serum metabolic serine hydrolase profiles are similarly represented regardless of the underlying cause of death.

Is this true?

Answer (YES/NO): NO